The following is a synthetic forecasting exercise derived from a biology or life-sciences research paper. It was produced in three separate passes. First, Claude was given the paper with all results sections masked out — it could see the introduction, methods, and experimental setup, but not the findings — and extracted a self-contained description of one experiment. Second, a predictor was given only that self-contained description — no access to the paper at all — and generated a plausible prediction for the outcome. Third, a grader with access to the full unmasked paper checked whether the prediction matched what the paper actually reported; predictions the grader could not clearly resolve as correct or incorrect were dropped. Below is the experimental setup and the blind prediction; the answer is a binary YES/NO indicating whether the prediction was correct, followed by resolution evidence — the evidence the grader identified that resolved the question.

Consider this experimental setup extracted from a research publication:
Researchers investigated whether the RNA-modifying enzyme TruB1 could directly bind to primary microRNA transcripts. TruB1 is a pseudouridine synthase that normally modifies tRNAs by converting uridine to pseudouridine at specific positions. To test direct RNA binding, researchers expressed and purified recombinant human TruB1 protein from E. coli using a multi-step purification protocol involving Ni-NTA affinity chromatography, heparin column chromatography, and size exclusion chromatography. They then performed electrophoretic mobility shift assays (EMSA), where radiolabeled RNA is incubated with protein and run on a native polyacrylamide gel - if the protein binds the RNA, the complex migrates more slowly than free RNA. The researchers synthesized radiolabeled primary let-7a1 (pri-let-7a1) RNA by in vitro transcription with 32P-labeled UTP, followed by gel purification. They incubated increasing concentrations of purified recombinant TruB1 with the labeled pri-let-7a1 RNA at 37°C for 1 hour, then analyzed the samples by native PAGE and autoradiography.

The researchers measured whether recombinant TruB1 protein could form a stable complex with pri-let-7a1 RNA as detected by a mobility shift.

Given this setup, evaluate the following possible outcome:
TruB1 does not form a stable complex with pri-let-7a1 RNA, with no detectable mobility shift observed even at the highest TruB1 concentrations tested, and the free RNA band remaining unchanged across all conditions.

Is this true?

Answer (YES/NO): NO